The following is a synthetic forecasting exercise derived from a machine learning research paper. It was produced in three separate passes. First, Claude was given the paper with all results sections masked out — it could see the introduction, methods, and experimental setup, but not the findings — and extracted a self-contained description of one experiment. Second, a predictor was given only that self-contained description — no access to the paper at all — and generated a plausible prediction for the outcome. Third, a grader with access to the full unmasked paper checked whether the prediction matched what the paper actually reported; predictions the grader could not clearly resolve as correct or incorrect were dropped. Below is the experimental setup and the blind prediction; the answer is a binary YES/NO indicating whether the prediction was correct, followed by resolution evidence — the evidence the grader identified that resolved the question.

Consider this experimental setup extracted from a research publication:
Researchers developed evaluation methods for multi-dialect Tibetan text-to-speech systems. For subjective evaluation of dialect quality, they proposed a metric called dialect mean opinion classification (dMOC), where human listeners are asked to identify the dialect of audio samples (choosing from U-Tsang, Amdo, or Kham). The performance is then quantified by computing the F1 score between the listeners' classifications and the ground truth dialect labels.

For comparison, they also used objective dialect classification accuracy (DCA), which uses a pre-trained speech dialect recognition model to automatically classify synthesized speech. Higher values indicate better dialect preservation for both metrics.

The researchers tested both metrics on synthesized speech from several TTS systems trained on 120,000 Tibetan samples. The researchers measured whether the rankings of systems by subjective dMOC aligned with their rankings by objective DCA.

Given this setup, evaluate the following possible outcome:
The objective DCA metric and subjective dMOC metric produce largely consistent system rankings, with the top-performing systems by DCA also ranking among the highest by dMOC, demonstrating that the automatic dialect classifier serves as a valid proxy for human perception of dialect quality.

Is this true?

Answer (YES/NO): YES